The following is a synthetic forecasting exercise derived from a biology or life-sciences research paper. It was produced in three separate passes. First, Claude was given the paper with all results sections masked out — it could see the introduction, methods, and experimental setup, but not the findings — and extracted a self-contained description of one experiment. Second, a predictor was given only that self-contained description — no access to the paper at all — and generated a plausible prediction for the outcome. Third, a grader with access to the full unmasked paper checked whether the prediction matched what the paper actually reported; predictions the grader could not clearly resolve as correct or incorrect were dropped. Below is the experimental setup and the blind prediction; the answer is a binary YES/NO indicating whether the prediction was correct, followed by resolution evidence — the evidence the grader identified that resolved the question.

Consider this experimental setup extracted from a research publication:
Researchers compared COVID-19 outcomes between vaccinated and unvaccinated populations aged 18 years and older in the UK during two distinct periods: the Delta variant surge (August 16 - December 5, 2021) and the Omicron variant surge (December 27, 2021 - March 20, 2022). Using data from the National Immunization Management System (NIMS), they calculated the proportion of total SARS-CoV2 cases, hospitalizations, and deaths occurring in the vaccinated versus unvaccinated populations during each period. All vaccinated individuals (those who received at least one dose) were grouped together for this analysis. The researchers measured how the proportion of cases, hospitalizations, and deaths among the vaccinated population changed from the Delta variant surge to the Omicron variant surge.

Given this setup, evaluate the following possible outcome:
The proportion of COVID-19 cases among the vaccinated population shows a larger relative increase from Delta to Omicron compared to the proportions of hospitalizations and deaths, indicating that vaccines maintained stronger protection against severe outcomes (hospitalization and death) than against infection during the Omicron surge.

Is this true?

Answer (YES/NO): NO